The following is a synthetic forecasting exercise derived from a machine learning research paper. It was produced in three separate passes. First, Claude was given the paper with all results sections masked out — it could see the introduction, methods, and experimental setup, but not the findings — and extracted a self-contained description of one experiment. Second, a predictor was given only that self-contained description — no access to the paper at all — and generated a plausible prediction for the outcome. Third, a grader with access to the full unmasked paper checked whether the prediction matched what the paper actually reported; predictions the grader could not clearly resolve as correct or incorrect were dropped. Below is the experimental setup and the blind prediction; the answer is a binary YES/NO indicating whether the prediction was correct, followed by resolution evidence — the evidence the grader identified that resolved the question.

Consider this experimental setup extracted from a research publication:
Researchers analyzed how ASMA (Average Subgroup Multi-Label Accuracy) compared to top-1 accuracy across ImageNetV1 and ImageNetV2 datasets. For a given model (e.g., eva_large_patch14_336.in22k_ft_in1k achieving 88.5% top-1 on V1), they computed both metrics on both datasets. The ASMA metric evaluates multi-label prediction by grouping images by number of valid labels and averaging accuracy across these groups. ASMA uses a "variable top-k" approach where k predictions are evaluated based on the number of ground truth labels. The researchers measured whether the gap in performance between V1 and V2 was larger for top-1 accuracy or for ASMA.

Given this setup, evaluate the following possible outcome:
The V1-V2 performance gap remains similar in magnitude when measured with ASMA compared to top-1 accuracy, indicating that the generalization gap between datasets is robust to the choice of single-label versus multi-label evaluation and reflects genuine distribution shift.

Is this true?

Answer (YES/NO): NO